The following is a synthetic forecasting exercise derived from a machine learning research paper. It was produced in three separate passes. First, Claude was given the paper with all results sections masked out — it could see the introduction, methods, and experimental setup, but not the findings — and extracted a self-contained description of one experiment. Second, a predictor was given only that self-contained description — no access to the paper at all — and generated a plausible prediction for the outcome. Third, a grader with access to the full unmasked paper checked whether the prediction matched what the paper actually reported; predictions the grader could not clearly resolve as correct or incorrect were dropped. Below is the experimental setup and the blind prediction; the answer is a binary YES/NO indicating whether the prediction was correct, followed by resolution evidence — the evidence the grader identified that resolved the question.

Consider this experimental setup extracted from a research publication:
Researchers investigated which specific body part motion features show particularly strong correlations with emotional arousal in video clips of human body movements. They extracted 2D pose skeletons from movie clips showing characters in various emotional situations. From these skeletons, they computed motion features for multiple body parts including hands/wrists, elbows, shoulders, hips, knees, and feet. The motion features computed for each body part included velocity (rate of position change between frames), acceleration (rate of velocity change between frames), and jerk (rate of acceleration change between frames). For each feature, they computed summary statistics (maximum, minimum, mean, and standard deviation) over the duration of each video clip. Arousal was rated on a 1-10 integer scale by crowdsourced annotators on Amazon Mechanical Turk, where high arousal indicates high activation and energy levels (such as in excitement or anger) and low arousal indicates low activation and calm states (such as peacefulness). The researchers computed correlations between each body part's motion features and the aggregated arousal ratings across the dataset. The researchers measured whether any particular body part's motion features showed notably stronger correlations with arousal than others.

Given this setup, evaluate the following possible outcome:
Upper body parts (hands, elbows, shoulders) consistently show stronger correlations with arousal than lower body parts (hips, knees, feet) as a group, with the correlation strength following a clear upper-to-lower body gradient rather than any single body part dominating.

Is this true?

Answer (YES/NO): NO